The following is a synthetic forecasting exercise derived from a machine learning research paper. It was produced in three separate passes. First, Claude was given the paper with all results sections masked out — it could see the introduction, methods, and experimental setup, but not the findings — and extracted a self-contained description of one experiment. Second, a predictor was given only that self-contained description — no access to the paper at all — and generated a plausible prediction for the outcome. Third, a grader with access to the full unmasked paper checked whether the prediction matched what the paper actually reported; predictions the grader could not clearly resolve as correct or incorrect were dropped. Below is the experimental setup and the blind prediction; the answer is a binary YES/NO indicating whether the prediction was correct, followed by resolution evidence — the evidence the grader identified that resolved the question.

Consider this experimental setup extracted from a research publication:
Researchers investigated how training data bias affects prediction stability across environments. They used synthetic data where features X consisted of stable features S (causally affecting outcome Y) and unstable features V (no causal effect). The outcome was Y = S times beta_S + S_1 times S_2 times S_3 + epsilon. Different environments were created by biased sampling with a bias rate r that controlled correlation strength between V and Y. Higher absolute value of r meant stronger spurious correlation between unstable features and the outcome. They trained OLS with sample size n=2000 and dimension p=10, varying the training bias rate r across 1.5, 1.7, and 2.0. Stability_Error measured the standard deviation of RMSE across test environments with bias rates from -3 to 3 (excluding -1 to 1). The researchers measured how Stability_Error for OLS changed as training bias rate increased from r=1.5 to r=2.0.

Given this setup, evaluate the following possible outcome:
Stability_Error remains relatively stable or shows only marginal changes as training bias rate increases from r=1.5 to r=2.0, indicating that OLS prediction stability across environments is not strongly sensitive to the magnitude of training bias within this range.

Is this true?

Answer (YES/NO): NO